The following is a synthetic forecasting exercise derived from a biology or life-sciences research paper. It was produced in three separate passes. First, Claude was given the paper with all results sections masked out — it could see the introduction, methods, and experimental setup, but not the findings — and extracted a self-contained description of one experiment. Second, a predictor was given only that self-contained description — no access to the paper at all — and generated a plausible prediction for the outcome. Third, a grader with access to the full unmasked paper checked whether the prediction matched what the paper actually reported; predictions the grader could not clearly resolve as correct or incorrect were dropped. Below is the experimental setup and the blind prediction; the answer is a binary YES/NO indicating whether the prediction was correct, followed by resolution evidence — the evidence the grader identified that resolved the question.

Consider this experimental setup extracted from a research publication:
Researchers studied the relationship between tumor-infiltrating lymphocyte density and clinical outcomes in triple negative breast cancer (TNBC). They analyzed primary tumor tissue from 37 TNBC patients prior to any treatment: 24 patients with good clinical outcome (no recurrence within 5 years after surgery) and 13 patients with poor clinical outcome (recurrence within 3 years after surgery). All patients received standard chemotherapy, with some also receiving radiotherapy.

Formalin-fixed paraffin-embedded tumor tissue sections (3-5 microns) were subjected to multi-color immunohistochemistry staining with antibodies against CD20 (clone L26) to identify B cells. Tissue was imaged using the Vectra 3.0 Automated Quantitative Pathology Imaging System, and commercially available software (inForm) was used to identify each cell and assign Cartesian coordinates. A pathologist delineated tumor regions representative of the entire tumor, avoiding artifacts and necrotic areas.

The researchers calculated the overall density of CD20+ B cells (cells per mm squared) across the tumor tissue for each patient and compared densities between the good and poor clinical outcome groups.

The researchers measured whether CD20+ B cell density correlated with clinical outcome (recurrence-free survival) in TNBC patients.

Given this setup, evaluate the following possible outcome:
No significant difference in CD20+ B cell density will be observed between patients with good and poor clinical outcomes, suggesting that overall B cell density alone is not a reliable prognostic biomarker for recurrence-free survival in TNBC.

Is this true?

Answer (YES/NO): YES